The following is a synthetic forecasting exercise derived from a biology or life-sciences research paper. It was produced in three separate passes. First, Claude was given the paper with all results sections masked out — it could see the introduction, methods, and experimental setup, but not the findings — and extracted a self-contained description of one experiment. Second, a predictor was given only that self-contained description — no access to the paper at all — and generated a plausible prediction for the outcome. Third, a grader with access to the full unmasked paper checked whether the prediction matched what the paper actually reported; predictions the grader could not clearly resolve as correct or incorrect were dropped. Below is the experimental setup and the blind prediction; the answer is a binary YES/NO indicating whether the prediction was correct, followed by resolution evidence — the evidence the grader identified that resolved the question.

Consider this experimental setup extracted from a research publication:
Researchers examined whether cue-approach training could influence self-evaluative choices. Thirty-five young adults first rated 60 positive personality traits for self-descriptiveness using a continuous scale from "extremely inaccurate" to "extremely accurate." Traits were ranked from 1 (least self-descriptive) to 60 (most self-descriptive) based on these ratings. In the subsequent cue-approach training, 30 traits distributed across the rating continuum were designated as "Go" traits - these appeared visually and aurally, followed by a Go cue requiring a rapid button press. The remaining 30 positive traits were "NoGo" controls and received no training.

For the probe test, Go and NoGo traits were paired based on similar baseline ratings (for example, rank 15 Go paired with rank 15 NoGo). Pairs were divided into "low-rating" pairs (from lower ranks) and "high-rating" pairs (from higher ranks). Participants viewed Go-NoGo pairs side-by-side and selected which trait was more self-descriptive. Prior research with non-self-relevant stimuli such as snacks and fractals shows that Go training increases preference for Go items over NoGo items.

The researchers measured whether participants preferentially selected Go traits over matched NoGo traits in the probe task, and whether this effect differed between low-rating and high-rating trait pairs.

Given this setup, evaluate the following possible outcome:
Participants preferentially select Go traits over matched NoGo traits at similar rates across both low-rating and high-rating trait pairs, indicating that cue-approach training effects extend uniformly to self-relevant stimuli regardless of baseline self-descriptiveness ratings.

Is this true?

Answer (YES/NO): NO